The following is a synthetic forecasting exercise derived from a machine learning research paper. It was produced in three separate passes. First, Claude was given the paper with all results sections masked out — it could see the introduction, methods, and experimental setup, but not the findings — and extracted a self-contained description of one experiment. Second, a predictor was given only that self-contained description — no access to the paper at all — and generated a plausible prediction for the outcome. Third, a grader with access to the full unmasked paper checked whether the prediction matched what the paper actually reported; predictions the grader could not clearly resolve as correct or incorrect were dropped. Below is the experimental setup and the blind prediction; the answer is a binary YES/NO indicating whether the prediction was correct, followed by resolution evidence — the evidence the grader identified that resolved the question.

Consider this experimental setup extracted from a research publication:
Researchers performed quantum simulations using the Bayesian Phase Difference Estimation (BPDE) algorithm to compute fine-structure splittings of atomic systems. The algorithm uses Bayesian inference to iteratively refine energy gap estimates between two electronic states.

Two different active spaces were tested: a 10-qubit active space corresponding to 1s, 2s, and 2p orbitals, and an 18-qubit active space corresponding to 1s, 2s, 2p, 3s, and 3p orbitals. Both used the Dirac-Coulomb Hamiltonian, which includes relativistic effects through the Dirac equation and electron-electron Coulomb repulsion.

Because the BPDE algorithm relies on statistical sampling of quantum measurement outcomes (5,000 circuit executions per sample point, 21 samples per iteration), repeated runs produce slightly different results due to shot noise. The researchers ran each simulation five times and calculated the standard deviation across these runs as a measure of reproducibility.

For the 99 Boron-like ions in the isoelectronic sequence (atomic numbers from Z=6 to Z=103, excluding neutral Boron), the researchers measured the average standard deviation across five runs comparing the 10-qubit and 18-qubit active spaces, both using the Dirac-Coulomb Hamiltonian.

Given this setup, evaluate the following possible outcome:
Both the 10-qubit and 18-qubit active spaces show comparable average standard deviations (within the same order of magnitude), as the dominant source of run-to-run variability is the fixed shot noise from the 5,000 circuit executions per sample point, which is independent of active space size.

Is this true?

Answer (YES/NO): YES